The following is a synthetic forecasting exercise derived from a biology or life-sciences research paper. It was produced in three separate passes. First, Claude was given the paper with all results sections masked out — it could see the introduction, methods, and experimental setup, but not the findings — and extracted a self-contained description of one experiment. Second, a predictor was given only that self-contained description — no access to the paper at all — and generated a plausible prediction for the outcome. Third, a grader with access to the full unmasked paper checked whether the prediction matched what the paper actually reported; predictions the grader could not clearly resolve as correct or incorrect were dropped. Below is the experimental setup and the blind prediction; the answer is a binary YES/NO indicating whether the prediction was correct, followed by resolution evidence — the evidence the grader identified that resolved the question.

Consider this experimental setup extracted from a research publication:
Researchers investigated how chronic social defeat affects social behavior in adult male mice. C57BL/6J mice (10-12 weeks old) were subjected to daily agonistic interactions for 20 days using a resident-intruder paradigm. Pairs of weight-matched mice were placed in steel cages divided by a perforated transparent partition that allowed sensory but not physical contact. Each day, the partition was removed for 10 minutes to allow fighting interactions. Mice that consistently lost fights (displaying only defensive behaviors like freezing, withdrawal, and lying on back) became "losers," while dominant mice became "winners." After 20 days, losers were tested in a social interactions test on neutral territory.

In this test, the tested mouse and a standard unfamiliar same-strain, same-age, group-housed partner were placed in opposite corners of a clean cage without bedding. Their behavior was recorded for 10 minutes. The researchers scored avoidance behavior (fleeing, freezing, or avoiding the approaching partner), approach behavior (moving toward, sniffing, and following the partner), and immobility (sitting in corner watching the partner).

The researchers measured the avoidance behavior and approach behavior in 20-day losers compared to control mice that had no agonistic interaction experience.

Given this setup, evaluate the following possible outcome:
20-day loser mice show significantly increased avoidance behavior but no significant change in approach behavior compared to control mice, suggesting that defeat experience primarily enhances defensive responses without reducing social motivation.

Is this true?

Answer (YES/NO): NO